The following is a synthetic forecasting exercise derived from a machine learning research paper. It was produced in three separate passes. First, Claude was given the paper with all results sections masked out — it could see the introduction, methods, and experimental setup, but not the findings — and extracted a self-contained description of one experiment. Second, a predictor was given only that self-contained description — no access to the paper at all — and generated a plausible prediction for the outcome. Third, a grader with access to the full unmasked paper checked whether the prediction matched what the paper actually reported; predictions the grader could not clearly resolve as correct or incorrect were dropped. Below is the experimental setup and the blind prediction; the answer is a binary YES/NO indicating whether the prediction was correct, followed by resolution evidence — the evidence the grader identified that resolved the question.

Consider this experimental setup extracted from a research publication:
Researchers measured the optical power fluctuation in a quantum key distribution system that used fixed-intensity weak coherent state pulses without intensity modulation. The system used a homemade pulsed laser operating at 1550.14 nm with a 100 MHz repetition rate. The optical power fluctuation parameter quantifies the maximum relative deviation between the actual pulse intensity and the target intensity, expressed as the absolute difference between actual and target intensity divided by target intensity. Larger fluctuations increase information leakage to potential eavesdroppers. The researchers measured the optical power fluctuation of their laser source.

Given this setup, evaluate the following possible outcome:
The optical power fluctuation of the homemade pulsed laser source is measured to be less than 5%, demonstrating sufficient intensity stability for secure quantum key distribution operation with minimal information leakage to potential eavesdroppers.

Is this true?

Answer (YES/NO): YES